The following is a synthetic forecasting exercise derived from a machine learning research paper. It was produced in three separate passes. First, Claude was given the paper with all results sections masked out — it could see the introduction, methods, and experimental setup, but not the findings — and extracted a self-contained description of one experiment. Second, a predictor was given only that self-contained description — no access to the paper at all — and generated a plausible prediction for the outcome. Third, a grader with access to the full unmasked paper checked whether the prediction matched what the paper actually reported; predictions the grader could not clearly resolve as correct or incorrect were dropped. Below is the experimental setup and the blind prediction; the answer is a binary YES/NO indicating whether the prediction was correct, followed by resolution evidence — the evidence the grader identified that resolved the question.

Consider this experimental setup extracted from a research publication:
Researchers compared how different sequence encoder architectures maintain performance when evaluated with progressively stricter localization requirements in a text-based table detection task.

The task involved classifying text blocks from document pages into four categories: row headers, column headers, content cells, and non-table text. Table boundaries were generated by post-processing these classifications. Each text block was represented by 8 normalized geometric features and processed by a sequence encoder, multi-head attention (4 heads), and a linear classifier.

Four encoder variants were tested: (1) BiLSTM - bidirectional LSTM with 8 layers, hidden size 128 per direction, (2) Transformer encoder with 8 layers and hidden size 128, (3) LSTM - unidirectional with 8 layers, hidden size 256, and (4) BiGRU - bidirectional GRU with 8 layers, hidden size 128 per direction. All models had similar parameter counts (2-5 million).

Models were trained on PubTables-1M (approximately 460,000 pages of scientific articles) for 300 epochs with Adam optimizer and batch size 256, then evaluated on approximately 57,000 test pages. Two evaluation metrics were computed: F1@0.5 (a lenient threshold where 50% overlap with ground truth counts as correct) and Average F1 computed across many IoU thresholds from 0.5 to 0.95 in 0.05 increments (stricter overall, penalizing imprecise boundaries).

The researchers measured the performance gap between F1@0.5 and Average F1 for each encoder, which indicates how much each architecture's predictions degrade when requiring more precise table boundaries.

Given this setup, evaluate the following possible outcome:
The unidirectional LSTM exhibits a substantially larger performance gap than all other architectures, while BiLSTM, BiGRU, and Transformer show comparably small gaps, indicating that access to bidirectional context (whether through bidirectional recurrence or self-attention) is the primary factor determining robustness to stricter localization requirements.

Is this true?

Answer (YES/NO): NO